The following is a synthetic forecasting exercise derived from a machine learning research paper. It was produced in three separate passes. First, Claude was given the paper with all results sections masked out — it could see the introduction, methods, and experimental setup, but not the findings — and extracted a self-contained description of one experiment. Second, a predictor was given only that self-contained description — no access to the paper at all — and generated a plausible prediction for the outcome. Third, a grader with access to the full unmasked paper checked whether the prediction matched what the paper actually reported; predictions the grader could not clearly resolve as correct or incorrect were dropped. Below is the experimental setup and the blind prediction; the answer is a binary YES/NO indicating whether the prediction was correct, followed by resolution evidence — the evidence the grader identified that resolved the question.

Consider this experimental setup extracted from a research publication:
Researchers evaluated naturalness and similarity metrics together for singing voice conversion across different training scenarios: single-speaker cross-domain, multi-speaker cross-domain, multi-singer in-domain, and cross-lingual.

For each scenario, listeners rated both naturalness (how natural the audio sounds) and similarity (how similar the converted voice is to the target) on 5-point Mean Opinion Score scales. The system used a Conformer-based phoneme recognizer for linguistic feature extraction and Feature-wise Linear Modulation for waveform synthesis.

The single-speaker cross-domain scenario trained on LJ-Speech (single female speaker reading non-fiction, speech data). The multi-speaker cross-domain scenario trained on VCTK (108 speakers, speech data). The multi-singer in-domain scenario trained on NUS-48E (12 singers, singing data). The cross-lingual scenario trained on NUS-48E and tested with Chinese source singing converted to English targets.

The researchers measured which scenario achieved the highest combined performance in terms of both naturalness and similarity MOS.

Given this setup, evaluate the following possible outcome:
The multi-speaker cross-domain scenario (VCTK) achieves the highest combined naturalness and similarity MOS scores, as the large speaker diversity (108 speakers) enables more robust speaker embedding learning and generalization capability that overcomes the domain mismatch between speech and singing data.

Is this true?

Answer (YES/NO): NO